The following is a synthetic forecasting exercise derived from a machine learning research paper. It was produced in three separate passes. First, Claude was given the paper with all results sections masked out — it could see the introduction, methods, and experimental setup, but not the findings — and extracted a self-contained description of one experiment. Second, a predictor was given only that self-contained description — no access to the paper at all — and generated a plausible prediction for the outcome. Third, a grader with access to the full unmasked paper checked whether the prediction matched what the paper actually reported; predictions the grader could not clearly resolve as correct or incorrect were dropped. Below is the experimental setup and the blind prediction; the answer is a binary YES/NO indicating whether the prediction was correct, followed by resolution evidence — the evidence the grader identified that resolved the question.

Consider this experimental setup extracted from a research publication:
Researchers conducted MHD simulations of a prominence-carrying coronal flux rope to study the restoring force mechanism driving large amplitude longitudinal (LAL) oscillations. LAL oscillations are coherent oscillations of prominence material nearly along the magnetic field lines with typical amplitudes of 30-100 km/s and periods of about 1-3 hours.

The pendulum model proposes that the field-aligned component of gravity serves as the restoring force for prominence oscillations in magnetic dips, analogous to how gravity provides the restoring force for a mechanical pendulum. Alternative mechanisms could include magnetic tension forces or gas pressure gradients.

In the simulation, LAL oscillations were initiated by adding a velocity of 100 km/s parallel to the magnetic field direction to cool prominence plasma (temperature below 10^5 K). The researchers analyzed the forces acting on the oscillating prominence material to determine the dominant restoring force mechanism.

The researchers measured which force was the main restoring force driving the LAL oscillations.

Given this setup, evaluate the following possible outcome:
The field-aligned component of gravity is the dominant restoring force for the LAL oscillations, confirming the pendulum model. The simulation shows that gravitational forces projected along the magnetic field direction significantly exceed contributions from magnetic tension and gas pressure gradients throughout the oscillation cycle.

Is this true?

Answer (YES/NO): YES